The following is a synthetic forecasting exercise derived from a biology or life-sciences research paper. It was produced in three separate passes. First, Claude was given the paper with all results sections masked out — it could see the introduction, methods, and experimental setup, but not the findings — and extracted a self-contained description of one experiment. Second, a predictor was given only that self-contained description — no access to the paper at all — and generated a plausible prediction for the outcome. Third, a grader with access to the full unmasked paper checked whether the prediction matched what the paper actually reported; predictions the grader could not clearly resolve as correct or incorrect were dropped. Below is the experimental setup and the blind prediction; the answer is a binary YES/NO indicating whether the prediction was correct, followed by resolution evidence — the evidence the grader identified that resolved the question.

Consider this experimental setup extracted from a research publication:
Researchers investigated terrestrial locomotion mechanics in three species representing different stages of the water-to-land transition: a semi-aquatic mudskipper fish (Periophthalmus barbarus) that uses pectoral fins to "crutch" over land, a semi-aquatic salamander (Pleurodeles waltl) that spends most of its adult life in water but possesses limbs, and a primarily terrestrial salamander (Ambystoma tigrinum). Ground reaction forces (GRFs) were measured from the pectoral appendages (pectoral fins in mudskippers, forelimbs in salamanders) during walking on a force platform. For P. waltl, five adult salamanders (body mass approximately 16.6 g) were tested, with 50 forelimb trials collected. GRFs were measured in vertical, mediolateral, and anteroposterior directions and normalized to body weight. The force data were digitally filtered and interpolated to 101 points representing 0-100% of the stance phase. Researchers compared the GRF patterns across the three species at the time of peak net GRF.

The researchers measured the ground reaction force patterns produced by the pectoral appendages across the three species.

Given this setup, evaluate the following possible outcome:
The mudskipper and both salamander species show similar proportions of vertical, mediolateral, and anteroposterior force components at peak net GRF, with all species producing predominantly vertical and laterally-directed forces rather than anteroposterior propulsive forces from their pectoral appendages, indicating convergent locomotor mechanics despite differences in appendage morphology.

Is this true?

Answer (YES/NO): NO